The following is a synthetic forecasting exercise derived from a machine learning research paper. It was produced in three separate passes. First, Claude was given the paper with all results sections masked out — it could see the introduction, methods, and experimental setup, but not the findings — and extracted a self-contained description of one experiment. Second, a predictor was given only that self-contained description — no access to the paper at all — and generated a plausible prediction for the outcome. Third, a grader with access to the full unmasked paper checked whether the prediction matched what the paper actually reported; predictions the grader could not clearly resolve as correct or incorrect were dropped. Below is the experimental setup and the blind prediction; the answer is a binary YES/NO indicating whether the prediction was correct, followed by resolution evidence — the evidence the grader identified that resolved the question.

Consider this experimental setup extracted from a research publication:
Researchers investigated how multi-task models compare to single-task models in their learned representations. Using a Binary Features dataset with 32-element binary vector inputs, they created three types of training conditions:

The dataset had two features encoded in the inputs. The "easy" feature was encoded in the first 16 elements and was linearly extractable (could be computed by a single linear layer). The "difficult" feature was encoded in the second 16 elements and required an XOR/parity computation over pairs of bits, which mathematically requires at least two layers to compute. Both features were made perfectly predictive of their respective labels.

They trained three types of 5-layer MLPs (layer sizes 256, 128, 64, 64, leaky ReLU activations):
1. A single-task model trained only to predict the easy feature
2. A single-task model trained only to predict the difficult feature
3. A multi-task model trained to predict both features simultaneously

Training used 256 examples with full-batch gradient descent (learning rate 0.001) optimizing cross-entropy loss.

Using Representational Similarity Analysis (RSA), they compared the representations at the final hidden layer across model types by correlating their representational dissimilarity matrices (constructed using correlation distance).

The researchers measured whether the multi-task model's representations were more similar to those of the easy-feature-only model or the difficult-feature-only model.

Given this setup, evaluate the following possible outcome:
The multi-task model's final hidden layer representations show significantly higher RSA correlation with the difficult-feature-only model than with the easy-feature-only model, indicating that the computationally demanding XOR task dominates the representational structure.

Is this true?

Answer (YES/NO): NO